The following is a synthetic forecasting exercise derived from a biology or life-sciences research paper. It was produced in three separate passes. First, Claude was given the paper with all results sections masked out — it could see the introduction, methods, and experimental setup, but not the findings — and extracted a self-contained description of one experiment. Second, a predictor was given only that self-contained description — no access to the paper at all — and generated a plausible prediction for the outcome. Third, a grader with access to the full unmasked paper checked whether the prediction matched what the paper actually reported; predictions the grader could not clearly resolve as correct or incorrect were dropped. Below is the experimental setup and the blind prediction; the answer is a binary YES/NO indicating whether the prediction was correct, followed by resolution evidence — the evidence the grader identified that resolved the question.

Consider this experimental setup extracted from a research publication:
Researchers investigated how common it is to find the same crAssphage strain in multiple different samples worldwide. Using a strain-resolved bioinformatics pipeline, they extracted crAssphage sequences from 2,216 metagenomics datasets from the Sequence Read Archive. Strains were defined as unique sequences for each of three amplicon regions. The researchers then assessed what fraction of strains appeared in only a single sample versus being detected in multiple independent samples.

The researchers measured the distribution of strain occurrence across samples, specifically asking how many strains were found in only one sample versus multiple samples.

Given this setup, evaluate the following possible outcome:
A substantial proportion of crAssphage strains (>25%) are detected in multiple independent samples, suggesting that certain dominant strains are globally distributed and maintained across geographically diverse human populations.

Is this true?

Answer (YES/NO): NO